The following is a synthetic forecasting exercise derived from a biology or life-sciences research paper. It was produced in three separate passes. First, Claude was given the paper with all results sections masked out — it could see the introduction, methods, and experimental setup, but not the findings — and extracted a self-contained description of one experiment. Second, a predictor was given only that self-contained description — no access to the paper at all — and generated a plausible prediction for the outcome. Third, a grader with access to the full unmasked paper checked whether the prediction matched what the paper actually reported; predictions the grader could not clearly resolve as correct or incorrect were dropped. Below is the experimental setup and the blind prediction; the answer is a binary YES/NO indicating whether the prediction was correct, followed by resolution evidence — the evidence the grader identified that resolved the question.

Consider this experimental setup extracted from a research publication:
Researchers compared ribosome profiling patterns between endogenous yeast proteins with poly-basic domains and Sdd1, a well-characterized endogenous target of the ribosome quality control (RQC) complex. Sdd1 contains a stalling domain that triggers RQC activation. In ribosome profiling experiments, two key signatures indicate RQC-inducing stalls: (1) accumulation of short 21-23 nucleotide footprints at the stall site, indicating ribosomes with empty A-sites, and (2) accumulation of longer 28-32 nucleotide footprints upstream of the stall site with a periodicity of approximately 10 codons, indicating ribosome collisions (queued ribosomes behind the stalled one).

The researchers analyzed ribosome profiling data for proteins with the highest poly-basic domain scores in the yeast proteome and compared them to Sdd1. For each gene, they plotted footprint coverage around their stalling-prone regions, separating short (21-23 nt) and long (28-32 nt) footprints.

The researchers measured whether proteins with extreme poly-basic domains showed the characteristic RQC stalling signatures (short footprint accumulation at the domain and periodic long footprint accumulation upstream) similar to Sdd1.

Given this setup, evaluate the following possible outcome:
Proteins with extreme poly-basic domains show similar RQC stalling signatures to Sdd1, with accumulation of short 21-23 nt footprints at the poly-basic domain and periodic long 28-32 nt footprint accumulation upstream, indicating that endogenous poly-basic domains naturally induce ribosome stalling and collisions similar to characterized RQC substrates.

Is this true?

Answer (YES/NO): NO